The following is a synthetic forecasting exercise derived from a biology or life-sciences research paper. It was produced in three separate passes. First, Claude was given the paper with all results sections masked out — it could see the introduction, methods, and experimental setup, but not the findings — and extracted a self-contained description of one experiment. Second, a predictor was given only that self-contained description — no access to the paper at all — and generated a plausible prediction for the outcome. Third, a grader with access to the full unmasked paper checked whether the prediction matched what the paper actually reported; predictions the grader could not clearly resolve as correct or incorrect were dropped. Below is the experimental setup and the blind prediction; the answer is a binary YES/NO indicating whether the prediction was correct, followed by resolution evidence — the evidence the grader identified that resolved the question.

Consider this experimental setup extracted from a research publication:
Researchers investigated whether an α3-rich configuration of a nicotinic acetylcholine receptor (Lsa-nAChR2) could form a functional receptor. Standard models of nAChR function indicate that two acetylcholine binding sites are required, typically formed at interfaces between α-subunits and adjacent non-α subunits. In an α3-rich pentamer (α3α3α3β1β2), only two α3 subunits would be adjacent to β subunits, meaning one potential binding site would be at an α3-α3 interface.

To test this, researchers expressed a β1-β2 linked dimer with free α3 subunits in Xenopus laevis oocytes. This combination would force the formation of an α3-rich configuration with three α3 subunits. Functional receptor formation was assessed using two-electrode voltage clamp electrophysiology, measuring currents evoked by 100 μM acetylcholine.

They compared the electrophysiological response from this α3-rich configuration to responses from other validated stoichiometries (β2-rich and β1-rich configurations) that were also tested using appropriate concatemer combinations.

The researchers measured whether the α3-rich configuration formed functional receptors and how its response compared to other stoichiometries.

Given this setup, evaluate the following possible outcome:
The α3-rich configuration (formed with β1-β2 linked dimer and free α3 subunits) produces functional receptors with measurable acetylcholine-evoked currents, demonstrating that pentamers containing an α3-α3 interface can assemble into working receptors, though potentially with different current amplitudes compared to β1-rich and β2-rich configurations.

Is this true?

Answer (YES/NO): YES